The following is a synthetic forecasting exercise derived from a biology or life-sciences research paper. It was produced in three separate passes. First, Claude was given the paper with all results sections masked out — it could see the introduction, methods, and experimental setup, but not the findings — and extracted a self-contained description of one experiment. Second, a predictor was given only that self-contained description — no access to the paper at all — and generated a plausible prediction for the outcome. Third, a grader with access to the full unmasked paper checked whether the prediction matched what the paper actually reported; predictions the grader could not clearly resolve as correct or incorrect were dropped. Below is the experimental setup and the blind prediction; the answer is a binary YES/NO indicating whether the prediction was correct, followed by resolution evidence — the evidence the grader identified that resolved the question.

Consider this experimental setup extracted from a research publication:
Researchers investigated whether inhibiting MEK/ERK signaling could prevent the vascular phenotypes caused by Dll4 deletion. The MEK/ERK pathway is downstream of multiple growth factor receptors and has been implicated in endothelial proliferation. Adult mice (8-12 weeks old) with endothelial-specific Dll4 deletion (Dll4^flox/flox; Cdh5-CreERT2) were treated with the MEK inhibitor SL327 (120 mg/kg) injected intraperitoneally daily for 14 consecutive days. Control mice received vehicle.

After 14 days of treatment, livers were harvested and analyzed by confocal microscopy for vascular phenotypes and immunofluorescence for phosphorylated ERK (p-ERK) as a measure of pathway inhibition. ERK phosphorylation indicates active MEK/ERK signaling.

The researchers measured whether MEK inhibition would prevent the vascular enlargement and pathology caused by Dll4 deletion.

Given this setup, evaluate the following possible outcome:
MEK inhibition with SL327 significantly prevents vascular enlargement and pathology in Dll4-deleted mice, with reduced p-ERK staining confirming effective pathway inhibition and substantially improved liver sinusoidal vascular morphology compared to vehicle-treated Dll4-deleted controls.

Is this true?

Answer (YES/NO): NO